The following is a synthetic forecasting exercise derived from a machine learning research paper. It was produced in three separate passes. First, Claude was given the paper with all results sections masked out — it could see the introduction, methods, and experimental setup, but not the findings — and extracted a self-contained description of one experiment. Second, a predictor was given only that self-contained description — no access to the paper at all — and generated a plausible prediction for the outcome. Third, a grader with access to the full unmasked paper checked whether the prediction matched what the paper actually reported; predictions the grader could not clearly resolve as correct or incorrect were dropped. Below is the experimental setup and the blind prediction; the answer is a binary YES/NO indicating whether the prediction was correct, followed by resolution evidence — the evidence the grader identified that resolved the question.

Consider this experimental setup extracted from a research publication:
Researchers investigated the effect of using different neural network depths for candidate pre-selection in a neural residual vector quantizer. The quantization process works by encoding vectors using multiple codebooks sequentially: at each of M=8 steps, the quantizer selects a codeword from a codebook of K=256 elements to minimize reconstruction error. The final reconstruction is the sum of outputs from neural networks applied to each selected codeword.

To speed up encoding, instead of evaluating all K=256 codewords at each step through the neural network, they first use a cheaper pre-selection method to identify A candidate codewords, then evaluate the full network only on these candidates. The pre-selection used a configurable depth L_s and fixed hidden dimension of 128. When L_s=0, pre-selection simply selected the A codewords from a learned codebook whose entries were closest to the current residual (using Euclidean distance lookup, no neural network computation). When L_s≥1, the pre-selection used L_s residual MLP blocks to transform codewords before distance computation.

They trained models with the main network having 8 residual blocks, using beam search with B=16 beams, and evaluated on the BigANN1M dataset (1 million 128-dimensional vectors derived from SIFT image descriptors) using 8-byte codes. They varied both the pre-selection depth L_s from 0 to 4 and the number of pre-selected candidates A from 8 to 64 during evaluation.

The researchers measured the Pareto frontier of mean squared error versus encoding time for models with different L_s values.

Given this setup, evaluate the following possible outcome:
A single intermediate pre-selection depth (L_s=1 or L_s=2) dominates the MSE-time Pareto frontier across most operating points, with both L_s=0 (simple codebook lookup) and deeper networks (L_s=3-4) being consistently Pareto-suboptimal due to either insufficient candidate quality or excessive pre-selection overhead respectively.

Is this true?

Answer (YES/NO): NO